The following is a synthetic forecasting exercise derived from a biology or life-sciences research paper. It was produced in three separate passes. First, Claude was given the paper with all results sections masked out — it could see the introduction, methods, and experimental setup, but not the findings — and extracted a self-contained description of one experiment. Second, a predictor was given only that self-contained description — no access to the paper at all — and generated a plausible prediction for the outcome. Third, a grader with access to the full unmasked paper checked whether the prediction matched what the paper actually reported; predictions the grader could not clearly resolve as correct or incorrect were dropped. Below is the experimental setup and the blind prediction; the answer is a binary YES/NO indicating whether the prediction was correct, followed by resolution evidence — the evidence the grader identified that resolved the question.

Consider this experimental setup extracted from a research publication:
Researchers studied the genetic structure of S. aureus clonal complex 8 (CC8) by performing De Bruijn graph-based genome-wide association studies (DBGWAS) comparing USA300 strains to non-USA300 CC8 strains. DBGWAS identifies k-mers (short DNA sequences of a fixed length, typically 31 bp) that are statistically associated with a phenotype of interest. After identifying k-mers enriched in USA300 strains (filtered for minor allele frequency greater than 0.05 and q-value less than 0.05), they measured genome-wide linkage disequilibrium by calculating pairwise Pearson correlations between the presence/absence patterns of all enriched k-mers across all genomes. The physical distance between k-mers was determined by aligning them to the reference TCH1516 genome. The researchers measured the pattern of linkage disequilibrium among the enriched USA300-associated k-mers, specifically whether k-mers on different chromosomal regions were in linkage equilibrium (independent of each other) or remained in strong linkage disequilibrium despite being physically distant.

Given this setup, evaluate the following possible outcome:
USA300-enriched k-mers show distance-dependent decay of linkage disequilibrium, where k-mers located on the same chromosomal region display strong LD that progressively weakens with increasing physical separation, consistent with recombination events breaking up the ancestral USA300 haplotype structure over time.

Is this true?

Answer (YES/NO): NO